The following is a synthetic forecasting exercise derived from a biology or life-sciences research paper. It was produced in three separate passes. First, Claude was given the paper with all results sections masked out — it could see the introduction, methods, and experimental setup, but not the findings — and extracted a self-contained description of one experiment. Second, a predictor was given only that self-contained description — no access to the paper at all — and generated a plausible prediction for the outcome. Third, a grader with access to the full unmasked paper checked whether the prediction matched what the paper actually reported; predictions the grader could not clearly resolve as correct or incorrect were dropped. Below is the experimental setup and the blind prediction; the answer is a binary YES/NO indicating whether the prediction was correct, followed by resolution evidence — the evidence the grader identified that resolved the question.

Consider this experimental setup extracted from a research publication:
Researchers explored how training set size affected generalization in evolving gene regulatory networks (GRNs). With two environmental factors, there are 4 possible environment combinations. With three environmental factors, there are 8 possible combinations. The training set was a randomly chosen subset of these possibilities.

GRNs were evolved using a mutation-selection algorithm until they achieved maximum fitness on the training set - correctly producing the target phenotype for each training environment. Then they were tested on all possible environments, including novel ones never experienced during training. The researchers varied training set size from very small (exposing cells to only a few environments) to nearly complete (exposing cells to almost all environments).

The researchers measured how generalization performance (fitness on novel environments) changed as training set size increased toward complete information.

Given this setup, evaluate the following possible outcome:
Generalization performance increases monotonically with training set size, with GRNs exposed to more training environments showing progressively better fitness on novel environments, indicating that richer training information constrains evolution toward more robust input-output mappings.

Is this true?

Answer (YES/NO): YES